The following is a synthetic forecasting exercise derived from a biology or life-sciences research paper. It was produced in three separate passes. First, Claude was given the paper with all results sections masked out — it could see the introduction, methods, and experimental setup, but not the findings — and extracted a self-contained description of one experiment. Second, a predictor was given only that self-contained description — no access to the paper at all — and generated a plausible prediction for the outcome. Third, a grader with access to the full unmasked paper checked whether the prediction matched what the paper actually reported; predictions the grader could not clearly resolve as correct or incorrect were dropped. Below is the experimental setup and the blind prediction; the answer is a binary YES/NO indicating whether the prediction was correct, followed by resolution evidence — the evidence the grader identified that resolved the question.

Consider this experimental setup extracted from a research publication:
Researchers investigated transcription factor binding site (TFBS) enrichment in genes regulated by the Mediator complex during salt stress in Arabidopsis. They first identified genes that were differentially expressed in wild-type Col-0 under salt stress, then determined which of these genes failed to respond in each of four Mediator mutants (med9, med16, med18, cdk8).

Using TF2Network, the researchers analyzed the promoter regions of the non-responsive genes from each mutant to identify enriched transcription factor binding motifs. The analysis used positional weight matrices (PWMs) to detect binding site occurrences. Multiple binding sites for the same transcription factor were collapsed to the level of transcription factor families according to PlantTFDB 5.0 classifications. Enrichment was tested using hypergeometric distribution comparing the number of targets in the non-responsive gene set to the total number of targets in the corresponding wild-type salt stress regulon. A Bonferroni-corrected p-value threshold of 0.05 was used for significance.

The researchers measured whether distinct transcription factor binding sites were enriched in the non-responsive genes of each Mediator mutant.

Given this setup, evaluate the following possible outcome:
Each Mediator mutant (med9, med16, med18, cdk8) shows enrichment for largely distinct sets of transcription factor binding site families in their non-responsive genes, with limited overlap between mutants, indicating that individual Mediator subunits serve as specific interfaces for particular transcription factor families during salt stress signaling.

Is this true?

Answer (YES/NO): NO